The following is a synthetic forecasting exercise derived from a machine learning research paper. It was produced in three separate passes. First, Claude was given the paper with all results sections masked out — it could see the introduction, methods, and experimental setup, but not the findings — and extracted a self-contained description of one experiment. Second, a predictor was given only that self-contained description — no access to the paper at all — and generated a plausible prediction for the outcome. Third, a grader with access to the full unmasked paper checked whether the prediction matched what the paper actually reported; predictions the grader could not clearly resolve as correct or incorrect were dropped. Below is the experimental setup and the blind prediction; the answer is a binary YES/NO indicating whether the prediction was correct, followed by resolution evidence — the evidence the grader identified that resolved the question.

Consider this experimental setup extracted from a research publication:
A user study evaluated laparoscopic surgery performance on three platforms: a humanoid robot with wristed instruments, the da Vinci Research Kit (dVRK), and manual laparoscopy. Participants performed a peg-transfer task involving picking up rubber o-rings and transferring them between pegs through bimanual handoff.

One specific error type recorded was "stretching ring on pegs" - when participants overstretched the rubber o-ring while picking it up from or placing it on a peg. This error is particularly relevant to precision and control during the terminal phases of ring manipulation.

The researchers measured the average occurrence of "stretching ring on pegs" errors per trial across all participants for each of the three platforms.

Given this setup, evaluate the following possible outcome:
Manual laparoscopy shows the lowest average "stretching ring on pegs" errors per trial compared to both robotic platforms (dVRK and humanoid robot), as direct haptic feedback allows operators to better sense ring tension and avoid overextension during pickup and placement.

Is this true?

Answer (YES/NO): NO